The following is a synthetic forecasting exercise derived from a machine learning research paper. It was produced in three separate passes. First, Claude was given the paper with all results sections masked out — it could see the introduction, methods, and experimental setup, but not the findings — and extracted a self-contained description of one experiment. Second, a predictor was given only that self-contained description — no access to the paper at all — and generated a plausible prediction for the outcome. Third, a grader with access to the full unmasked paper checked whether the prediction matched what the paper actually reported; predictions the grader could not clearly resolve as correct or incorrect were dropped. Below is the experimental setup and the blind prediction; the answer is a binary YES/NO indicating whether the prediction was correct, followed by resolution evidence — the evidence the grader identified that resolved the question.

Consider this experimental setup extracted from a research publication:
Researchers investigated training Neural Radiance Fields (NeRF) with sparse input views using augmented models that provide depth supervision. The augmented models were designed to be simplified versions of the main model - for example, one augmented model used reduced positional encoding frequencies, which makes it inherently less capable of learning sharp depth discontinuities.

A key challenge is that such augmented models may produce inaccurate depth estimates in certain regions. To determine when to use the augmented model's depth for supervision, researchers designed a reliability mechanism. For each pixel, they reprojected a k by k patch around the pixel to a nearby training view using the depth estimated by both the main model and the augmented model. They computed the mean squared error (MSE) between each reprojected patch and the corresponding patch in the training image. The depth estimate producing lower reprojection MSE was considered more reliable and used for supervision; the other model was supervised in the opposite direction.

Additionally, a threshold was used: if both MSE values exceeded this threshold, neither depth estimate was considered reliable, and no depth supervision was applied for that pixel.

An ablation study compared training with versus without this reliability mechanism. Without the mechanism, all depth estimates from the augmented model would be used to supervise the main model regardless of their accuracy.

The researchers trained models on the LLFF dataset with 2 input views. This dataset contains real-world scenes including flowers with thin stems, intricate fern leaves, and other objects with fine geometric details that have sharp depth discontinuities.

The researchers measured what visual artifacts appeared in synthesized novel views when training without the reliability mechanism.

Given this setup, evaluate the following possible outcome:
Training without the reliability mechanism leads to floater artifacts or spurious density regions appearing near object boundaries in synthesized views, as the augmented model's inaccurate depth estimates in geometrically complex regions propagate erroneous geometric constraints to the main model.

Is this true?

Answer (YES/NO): NO